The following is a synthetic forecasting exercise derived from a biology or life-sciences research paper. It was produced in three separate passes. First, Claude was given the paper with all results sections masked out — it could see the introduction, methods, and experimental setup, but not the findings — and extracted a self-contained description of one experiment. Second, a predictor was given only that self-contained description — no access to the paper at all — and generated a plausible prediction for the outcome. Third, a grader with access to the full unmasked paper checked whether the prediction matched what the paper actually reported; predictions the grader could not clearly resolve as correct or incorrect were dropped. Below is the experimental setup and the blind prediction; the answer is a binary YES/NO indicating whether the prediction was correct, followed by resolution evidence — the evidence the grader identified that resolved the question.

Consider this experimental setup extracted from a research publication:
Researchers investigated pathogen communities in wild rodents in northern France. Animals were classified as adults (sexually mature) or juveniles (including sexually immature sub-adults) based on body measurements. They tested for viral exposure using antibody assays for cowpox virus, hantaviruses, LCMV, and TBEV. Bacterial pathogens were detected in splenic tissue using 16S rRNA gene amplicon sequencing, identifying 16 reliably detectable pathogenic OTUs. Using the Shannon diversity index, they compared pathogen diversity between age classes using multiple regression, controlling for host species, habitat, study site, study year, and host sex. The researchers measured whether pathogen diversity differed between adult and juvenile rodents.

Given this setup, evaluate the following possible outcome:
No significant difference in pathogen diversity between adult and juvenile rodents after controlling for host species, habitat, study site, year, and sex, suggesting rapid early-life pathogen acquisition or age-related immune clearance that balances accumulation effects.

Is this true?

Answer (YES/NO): NO